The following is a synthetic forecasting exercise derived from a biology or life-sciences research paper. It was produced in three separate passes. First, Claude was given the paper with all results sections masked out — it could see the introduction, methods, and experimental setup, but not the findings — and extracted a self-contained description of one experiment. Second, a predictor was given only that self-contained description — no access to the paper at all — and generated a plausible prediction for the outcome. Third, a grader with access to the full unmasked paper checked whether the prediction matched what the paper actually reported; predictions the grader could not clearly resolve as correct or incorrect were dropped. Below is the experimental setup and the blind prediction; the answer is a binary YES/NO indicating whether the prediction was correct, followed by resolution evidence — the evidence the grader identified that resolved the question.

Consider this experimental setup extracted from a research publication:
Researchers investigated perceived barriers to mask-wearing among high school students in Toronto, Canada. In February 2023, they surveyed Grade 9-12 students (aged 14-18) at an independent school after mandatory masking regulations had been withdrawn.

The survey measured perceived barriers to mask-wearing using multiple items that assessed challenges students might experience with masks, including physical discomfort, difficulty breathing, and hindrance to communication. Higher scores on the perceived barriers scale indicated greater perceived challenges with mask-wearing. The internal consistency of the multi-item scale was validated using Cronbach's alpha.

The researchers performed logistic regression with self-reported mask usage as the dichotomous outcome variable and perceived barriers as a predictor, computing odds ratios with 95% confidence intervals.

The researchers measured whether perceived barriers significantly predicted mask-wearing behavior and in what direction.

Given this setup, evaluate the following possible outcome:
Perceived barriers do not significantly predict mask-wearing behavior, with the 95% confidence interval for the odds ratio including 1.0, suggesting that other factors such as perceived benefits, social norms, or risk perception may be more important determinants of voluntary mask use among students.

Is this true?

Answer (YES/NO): NO